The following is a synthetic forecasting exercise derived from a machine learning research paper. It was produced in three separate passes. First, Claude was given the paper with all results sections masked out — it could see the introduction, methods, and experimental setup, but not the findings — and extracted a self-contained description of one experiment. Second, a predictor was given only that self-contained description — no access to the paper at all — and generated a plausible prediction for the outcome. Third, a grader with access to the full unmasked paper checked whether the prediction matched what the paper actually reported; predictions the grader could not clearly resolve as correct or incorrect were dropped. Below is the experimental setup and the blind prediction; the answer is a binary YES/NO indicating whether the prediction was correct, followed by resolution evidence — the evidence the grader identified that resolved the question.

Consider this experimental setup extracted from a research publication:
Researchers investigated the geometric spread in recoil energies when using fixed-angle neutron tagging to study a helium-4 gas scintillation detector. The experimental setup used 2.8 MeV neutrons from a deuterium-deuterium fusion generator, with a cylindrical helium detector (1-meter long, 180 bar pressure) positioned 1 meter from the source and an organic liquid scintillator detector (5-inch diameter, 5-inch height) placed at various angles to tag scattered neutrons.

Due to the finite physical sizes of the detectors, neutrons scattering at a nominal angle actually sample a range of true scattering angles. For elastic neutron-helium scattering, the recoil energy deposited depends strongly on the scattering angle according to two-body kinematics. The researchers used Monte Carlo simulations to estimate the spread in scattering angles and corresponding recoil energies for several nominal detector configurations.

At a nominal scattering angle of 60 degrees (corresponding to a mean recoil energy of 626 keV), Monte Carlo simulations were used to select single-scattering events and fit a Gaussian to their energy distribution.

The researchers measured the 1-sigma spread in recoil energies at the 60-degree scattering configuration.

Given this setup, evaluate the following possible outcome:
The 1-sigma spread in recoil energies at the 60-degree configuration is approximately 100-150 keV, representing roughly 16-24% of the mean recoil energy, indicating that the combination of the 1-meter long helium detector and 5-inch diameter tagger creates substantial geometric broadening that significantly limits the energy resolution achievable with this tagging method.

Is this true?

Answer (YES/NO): NO